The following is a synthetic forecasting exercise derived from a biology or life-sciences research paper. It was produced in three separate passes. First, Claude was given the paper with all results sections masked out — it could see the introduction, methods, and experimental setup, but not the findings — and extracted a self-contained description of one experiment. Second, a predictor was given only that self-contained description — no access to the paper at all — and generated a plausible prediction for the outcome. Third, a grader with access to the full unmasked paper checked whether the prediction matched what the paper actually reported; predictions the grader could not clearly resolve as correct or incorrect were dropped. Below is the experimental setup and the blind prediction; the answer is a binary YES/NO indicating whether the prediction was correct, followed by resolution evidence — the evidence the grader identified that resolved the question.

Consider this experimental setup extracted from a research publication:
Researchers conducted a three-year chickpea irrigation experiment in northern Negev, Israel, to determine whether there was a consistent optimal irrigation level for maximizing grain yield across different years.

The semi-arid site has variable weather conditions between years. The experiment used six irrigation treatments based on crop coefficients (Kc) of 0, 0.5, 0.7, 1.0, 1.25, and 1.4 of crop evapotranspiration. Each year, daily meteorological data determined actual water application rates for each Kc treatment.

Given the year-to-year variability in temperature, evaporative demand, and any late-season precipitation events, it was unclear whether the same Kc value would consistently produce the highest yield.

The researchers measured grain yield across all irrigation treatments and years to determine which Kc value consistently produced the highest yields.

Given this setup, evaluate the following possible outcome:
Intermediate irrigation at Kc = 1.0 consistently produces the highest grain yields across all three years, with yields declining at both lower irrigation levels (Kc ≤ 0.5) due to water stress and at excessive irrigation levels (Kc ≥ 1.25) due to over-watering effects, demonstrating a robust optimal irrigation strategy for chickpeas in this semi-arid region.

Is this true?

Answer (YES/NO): NO